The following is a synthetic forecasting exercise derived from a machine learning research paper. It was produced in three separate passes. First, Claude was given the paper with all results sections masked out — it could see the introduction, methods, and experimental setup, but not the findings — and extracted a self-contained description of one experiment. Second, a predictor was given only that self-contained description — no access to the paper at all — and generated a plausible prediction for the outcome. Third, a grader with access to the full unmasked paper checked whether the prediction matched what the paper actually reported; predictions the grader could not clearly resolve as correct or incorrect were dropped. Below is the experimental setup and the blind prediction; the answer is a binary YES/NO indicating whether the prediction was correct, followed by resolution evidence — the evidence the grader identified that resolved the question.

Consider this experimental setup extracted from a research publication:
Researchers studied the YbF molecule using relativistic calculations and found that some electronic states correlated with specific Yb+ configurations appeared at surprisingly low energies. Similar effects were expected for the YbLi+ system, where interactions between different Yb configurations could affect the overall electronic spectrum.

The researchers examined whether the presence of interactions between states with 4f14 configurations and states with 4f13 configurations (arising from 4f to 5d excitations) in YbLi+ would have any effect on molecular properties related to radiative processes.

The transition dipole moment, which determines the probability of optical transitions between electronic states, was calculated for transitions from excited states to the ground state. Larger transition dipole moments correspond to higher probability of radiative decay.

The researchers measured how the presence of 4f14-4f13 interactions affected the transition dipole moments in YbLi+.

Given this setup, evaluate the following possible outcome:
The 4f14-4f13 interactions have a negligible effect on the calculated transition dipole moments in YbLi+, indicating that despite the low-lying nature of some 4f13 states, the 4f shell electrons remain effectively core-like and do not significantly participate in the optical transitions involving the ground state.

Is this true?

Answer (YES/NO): NO